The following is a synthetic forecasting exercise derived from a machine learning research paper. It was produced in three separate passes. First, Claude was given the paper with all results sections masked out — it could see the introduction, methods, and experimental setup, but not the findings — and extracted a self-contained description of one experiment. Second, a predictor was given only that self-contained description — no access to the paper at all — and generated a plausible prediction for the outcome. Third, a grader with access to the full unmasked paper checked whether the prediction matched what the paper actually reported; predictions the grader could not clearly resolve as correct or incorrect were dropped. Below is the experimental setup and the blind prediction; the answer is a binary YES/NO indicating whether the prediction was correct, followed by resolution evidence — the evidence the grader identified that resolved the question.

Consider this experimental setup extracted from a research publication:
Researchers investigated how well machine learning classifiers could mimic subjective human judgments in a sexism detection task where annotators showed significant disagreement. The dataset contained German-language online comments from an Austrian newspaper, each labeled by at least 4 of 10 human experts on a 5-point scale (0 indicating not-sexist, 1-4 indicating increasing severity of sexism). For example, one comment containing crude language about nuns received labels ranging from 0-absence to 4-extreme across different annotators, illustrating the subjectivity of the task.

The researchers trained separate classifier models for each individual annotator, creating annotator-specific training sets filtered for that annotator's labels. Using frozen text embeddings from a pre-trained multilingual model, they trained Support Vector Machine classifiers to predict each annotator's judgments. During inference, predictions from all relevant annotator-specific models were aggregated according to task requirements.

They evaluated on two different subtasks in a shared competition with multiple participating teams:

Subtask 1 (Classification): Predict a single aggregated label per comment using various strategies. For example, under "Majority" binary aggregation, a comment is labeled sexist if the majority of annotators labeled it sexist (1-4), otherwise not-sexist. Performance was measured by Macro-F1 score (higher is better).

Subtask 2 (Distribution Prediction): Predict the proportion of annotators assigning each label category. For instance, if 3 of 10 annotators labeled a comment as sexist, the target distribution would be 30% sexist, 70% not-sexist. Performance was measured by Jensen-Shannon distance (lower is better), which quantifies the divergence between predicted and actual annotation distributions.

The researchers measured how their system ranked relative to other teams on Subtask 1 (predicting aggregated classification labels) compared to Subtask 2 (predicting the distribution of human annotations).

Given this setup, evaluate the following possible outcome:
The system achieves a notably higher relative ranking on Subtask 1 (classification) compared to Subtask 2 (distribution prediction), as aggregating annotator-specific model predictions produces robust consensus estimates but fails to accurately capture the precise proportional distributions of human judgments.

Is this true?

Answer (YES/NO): NO